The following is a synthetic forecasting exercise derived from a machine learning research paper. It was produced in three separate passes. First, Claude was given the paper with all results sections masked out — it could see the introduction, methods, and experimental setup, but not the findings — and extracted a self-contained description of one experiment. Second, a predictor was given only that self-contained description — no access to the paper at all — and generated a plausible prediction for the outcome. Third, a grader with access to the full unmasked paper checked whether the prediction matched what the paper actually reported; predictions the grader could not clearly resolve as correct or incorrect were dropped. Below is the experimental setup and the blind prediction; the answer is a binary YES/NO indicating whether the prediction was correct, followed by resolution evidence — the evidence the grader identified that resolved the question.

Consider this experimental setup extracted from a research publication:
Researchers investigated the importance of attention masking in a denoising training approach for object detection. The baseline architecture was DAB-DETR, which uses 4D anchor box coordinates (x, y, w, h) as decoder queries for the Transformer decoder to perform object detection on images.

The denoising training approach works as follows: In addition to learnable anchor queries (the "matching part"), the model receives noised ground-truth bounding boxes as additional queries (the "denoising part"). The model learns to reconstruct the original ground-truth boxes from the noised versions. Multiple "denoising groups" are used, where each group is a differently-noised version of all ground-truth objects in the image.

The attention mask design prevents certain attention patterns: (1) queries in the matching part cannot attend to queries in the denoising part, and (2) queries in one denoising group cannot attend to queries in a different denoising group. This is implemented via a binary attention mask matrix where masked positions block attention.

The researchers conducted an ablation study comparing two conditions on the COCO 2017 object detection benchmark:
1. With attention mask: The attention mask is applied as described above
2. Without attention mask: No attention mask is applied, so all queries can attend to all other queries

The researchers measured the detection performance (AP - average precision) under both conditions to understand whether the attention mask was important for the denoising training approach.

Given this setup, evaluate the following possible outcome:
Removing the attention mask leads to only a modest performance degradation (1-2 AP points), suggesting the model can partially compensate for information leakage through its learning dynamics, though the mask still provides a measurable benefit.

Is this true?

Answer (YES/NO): NO